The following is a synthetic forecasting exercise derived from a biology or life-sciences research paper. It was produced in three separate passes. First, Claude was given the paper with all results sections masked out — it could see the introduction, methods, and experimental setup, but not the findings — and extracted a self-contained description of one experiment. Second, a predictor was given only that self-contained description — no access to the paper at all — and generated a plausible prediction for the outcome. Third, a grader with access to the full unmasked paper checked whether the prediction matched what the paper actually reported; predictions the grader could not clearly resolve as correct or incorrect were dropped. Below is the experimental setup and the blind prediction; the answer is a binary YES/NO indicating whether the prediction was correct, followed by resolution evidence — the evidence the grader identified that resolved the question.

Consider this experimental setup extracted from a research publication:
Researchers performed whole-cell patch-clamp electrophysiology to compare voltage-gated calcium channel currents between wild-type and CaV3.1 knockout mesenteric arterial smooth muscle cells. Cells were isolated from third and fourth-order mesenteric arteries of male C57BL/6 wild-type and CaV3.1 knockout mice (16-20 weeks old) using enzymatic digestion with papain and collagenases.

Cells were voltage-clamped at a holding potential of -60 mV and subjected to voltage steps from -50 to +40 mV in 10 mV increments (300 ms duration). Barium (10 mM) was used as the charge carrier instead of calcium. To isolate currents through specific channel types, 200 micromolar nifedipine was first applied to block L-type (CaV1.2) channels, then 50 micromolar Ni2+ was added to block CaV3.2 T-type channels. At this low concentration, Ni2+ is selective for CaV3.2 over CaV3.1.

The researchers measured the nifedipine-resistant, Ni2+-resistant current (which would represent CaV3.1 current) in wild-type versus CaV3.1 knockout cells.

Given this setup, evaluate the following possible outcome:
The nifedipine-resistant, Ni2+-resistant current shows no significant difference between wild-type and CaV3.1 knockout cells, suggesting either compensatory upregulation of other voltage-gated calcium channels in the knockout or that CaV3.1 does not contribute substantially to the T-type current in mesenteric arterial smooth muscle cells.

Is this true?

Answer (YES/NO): NO